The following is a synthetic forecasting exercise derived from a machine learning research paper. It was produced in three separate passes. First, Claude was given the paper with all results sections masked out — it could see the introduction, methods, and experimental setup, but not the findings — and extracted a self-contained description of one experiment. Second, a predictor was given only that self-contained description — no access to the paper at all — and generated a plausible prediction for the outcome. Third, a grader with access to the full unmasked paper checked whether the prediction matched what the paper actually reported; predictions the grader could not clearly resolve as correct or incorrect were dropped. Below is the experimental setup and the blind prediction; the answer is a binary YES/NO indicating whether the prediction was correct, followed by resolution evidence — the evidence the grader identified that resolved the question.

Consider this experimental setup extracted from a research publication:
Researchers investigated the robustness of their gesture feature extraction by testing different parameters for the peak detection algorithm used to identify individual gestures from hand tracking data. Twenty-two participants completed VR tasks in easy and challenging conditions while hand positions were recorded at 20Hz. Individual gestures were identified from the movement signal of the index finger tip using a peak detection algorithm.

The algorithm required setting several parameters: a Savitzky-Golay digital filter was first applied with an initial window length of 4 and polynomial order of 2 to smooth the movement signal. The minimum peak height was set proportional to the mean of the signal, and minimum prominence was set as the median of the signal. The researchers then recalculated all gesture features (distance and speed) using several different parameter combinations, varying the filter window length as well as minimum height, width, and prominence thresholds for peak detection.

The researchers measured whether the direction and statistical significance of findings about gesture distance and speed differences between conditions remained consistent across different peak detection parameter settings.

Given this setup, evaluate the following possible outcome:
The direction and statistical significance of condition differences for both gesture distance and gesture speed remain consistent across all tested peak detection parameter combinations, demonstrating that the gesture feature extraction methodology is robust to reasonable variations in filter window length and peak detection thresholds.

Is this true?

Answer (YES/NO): YES